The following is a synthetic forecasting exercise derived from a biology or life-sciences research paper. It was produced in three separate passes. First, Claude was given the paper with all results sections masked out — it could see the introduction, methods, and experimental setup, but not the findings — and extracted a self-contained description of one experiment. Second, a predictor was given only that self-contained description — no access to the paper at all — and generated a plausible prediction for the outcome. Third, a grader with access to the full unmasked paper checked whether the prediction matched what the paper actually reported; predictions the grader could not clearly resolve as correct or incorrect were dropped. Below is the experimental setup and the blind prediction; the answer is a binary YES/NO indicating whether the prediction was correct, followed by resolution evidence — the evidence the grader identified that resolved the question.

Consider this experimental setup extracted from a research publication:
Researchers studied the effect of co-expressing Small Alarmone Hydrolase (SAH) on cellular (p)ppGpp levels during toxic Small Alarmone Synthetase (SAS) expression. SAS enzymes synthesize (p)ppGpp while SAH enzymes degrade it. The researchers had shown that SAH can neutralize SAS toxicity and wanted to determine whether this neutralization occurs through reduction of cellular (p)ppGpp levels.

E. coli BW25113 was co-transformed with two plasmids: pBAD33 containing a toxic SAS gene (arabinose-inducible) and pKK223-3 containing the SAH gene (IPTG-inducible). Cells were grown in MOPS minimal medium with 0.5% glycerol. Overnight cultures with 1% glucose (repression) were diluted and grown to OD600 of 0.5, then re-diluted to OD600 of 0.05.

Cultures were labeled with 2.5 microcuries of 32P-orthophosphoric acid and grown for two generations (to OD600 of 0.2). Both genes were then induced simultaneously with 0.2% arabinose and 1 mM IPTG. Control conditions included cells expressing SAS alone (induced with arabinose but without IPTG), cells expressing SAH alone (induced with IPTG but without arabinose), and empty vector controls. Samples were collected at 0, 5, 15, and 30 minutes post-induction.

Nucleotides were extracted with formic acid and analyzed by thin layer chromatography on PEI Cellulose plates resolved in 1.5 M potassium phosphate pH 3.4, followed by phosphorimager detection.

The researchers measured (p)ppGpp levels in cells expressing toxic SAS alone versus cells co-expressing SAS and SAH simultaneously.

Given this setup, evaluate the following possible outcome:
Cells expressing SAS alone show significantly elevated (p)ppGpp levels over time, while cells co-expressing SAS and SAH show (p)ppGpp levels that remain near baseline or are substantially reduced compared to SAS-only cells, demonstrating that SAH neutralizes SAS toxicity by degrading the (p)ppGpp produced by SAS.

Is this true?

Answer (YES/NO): YES